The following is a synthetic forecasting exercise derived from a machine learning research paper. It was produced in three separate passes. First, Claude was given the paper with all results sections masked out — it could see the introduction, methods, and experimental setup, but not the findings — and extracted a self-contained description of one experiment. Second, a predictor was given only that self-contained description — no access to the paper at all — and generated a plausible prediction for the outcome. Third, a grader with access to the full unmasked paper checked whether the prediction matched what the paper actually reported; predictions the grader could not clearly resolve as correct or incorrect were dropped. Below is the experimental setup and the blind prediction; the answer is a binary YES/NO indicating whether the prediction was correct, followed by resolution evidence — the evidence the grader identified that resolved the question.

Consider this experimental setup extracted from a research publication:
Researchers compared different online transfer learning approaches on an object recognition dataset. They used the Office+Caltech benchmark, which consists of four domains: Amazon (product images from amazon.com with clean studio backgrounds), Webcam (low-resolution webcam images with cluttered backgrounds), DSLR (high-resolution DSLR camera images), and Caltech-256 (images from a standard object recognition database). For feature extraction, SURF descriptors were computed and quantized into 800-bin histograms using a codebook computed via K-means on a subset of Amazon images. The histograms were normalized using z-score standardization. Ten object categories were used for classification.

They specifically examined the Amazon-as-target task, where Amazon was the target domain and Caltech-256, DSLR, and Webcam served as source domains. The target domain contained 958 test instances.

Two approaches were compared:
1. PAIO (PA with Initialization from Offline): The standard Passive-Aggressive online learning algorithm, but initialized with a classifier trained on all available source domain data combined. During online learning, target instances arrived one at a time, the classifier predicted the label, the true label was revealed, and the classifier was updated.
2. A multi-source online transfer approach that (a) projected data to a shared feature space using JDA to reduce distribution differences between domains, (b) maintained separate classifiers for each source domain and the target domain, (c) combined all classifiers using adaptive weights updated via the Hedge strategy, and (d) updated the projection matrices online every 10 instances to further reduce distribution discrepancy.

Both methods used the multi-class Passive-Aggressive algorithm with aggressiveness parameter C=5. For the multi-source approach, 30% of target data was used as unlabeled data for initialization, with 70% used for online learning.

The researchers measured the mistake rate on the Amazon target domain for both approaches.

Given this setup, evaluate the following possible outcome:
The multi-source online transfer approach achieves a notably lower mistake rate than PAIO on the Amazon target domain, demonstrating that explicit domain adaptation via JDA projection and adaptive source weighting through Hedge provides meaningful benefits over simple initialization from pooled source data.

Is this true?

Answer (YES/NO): NO